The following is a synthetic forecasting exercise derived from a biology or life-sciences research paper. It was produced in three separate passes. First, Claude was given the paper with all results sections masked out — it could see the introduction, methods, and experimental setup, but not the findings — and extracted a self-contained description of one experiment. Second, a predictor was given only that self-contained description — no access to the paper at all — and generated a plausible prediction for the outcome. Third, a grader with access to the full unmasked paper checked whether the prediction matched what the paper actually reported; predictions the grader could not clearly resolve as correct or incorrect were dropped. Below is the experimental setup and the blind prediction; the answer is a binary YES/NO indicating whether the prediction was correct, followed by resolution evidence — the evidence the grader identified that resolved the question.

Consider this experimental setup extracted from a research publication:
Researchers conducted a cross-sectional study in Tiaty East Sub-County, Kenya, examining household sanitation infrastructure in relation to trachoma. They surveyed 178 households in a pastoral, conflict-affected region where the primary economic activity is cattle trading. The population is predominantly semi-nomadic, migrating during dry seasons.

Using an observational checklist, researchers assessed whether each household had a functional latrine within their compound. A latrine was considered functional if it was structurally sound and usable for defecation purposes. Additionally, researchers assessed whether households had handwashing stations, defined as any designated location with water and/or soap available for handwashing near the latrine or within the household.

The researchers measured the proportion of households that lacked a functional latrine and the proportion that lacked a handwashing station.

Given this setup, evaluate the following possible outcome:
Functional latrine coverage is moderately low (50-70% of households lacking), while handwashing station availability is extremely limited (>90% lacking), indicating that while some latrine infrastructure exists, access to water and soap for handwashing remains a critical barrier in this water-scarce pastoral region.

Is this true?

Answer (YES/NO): NO